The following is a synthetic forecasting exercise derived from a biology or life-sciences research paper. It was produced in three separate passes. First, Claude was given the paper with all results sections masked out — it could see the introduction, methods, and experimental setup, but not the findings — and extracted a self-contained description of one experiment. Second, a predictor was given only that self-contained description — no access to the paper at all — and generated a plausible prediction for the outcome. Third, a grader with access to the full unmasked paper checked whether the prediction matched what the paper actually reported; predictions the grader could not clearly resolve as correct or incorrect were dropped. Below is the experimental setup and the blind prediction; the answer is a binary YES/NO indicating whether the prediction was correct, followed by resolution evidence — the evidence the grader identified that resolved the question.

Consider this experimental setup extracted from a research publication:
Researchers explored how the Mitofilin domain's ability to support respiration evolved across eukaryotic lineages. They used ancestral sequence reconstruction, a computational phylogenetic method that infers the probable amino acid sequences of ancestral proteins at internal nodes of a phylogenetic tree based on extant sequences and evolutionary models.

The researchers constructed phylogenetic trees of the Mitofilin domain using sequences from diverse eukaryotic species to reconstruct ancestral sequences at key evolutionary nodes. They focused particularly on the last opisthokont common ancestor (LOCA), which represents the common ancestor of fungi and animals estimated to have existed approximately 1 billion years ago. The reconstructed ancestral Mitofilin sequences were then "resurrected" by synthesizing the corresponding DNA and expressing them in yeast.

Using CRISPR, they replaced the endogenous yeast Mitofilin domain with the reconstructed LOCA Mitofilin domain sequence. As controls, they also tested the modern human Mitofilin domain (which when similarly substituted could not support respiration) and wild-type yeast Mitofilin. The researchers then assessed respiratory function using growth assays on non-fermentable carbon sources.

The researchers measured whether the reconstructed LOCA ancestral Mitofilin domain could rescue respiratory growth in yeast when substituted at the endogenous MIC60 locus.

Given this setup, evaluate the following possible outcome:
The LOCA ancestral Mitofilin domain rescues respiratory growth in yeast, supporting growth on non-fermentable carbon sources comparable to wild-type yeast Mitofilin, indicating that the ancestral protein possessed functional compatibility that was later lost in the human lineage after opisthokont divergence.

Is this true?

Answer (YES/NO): YES